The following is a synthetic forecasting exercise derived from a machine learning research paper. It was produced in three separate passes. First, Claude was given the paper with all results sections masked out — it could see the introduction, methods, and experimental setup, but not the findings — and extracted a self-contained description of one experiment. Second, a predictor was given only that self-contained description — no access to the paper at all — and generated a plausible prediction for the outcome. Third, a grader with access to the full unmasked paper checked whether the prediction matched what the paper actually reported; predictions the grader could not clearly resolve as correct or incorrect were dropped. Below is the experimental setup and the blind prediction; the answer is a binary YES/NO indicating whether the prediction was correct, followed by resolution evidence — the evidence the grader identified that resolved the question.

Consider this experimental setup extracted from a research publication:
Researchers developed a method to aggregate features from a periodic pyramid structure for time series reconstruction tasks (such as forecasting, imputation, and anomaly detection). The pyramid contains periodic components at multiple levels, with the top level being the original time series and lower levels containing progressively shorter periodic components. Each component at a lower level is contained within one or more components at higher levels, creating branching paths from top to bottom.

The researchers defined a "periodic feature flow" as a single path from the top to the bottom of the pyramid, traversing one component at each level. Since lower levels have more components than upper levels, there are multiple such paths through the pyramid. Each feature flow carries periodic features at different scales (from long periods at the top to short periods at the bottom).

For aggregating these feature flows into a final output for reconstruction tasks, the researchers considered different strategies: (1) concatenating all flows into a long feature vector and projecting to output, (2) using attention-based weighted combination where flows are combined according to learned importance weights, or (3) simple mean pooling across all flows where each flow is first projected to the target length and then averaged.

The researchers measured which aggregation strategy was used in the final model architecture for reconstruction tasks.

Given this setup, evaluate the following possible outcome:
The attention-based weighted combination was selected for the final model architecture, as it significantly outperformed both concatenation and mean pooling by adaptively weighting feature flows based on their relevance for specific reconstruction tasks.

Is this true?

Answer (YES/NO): NO